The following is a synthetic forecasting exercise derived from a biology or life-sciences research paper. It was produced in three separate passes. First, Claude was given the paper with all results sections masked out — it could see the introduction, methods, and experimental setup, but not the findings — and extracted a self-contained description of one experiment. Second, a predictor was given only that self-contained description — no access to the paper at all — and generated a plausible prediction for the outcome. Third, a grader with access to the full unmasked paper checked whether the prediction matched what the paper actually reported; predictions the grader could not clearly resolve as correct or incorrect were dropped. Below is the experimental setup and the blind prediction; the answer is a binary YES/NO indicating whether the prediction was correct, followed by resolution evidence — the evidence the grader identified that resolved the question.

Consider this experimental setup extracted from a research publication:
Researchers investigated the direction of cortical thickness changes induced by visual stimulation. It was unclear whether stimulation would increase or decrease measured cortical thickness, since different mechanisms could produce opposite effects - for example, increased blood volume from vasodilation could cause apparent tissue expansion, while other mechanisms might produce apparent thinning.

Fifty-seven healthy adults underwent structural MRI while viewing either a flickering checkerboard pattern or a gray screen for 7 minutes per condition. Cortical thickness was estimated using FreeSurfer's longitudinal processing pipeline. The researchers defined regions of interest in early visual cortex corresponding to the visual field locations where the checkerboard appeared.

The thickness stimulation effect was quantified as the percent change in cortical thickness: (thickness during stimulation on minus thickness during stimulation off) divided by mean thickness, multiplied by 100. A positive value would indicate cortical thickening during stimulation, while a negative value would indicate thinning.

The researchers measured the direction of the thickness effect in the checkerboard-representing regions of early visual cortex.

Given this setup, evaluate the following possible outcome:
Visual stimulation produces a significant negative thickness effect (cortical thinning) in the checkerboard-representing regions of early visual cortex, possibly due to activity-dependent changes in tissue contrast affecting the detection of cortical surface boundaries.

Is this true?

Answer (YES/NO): NO